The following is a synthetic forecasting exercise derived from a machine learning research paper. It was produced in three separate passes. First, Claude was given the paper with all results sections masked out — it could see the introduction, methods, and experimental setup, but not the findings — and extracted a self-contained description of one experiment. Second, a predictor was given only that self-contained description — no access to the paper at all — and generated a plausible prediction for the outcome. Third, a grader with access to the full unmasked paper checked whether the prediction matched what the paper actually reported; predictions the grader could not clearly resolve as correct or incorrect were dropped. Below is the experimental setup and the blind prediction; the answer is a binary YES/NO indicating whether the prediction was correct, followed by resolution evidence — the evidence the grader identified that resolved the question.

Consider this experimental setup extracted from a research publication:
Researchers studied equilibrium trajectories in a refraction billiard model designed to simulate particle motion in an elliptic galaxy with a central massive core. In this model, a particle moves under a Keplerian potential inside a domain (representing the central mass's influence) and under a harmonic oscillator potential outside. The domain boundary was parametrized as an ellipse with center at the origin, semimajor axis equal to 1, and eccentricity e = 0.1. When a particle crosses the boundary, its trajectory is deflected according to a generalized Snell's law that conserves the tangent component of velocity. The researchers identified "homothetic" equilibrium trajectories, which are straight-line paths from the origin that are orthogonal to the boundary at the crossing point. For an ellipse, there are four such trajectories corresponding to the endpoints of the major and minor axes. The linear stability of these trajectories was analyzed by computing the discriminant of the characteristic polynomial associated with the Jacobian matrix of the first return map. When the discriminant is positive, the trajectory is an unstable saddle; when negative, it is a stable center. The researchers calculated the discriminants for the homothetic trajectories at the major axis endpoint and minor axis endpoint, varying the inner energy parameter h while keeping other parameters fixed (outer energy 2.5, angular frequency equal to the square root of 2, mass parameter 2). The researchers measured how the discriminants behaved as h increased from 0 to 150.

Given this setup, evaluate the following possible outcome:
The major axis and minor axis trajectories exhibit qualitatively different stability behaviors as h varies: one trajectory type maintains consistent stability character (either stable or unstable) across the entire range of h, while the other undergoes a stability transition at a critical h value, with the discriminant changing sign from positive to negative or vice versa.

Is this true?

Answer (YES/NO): YES